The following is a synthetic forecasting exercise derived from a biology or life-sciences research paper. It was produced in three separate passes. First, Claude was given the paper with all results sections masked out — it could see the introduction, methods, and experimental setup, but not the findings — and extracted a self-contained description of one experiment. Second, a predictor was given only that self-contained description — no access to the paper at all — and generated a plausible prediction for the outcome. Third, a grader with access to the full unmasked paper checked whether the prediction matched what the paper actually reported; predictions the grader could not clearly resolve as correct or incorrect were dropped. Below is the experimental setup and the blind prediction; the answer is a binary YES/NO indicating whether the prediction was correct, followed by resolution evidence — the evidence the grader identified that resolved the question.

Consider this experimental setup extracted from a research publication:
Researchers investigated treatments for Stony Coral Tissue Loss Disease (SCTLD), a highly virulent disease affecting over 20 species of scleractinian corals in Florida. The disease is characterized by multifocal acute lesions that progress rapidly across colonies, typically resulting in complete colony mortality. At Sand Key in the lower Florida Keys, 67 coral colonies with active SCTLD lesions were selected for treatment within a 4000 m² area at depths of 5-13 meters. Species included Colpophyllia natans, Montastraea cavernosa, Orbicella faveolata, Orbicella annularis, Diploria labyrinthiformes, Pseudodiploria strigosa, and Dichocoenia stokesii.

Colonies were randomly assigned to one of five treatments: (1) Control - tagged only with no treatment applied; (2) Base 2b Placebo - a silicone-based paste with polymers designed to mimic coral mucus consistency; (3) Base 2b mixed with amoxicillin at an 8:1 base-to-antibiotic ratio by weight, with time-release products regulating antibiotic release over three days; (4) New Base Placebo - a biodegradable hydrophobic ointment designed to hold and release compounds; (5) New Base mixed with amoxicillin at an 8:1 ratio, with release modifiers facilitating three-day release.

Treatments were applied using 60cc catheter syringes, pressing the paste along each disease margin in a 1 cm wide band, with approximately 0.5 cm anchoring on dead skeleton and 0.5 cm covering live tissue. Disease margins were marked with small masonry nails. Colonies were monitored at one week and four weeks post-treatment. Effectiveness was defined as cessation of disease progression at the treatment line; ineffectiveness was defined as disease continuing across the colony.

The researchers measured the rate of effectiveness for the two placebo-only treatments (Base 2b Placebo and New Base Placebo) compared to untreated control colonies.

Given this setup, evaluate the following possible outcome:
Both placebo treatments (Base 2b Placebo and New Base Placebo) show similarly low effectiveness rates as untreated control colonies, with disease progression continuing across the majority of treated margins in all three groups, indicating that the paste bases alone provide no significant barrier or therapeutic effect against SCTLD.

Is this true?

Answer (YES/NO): YES